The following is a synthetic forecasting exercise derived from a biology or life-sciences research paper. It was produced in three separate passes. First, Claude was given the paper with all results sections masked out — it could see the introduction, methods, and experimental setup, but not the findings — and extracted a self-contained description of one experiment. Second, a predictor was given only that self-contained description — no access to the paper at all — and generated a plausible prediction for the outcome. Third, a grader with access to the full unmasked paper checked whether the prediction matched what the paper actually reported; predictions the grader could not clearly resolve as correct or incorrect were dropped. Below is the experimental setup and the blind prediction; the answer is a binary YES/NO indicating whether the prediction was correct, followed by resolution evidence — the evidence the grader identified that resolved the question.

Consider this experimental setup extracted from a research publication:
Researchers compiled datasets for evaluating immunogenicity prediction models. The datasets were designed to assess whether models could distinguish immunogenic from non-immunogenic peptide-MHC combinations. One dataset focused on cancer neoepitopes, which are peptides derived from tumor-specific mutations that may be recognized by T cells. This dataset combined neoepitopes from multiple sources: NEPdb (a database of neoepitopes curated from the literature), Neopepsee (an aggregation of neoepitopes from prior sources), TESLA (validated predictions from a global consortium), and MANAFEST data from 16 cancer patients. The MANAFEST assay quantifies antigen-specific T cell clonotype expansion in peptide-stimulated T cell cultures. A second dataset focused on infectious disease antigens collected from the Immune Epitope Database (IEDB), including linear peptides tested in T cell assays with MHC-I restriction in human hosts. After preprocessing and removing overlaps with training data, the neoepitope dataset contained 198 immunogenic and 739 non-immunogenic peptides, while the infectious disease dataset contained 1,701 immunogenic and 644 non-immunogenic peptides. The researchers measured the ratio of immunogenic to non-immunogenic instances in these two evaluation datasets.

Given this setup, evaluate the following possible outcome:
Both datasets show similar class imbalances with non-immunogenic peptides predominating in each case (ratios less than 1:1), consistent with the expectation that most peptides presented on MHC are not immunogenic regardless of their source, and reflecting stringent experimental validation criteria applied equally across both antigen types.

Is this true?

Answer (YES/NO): NO